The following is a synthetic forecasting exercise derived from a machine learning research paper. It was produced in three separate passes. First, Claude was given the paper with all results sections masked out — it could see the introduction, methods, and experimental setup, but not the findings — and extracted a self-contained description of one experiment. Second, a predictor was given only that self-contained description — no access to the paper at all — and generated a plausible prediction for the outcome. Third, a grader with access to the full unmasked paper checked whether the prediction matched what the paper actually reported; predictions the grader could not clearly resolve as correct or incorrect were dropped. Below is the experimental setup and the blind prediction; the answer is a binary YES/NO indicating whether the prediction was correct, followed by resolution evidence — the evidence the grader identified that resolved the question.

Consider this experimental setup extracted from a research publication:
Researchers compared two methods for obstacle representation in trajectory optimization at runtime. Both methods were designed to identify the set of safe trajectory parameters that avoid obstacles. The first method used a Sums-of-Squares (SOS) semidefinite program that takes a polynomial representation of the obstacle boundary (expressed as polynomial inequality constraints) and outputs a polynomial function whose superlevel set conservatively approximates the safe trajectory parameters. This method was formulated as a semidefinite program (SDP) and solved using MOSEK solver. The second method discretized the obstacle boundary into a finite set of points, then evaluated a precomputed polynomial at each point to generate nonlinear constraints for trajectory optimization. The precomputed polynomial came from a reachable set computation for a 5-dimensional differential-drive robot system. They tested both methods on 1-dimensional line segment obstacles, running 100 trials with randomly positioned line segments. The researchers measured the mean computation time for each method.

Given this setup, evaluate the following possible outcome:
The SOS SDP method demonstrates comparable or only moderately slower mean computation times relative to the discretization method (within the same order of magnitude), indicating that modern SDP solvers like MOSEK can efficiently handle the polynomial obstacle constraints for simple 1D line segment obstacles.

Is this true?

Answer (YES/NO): NO